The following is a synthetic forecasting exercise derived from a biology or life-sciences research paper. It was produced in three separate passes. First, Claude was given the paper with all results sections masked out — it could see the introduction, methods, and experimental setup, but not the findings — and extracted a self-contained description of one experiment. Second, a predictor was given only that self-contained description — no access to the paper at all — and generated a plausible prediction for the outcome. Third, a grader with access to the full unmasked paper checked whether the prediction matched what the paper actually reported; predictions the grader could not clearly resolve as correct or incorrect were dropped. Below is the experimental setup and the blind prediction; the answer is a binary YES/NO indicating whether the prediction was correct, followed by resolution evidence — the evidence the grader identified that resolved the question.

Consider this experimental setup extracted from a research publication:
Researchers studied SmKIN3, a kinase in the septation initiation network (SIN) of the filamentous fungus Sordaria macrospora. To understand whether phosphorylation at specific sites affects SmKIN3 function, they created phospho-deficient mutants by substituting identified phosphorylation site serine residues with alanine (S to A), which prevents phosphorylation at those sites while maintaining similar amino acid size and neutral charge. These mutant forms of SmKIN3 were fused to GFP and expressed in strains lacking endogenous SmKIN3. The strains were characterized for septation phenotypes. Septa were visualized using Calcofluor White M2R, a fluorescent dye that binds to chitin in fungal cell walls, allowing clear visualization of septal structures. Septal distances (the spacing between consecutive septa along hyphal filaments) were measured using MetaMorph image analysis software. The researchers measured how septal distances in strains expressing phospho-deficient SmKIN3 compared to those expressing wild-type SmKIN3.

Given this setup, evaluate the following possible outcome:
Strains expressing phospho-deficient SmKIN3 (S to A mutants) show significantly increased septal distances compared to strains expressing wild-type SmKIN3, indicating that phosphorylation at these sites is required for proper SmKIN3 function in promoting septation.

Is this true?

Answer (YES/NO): NO